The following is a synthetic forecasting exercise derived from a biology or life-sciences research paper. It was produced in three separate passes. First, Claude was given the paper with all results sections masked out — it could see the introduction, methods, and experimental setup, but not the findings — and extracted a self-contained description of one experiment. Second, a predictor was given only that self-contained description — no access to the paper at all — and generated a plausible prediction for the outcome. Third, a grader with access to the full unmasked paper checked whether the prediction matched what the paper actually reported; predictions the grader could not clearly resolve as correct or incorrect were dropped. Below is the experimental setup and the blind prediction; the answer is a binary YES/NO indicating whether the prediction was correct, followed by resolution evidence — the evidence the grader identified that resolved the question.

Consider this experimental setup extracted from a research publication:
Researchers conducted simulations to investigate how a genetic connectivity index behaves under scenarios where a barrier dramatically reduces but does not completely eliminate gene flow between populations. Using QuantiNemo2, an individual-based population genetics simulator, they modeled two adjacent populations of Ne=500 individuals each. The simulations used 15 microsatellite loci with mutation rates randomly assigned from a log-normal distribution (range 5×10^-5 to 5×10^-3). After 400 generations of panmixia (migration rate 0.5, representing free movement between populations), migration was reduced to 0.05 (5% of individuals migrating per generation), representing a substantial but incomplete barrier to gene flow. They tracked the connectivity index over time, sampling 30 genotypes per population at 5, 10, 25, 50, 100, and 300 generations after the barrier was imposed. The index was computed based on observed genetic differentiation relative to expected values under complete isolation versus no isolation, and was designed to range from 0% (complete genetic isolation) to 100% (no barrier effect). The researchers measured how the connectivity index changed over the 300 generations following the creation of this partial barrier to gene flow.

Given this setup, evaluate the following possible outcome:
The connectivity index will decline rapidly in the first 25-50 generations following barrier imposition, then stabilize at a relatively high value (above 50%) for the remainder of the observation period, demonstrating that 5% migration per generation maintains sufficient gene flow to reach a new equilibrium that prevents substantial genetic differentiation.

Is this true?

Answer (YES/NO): NO